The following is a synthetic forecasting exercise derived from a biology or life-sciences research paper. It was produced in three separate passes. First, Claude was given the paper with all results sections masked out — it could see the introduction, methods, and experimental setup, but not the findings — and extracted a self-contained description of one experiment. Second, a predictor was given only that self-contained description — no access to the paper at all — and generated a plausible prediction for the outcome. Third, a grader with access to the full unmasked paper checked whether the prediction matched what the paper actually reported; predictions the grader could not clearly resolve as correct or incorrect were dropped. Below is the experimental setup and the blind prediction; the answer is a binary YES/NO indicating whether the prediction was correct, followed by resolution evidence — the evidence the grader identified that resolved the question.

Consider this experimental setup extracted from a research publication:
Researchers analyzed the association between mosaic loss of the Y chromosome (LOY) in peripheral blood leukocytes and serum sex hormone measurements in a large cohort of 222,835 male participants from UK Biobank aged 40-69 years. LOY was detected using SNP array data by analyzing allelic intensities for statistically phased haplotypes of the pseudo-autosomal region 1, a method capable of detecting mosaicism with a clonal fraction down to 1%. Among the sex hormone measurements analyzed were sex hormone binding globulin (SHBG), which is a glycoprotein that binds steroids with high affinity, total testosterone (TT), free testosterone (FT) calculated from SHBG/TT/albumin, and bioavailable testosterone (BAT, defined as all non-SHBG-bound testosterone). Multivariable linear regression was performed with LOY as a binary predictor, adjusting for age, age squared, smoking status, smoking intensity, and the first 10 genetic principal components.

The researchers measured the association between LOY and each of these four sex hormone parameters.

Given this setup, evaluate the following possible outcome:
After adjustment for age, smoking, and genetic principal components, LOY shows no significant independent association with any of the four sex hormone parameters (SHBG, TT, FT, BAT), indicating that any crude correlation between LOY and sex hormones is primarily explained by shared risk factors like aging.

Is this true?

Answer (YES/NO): NO